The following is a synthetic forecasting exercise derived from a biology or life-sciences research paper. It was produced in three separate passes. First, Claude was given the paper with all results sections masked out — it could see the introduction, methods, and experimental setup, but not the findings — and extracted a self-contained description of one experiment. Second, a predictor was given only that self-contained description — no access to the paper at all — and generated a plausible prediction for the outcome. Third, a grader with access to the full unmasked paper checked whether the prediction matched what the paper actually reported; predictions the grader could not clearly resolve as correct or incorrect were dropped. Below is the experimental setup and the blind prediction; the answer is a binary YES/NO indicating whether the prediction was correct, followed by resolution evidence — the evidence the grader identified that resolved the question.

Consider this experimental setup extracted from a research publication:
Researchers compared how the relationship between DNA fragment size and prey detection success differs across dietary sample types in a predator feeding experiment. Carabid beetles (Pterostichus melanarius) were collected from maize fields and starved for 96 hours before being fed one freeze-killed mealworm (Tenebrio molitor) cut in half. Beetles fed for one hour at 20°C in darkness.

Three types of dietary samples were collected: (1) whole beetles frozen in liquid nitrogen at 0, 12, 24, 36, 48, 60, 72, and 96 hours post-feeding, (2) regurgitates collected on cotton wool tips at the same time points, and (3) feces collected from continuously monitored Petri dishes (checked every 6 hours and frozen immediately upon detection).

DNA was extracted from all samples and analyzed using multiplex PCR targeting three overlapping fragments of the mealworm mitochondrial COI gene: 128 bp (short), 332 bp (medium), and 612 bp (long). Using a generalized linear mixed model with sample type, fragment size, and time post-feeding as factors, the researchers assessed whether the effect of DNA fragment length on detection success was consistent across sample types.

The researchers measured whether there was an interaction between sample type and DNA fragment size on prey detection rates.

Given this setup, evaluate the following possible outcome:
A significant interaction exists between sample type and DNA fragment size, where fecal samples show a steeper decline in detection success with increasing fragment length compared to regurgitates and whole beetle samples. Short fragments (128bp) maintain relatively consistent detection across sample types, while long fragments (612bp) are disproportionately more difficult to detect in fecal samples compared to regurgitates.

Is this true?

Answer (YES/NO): NO